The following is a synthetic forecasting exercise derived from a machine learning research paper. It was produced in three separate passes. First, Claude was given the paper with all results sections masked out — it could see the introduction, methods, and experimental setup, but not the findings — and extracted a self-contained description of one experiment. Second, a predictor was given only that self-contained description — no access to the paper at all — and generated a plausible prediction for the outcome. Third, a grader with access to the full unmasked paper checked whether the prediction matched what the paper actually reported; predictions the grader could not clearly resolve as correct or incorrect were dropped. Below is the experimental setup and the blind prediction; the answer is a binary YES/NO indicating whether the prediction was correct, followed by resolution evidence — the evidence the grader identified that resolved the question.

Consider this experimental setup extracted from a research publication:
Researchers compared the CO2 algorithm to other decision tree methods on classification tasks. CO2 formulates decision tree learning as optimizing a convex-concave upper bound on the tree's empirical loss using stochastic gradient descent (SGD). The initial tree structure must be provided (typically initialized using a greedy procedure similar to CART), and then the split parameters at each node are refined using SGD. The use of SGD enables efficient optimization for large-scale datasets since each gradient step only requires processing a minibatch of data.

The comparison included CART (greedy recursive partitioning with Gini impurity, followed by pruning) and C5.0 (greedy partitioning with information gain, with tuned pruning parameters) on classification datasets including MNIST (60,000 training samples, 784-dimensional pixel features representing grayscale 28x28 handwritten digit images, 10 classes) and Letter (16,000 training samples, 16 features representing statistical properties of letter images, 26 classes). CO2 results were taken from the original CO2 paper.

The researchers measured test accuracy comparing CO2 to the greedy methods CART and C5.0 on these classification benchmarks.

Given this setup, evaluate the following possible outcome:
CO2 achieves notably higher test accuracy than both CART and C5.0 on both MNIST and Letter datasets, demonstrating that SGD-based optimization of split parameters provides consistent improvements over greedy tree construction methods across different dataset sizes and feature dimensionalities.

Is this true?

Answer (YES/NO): YES